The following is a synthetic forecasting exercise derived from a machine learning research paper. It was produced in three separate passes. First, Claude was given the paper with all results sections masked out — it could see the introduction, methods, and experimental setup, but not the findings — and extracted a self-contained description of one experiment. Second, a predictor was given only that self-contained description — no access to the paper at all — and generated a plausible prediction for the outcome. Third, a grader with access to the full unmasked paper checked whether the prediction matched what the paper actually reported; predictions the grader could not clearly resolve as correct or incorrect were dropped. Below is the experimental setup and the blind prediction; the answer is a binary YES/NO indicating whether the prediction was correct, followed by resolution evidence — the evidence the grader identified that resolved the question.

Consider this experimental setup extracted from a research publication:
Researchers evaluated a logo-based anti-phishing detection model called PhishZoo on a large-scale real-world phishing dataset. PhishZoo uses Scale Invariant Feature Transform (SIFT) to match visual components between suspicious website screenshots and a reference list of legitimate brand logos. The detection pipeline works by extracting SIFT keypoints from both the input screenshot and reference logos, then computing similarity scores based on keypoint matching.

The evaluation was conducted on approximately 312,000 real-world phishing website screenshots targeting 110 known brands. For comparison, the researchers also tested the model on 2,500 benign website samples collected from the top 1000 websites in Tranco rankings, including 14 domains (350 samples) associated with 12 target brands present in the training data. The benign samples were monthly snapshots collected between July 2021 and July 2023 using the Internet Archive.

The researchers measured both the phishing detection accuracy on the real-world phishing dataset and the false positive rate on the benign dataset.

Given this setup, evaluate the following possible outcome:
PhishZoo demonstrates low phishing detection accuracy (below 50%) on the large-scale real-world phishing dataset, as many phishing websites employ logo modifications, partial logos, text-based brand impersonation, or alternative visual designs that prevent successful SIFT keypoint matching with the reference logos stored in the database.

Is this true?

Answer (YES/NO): NO